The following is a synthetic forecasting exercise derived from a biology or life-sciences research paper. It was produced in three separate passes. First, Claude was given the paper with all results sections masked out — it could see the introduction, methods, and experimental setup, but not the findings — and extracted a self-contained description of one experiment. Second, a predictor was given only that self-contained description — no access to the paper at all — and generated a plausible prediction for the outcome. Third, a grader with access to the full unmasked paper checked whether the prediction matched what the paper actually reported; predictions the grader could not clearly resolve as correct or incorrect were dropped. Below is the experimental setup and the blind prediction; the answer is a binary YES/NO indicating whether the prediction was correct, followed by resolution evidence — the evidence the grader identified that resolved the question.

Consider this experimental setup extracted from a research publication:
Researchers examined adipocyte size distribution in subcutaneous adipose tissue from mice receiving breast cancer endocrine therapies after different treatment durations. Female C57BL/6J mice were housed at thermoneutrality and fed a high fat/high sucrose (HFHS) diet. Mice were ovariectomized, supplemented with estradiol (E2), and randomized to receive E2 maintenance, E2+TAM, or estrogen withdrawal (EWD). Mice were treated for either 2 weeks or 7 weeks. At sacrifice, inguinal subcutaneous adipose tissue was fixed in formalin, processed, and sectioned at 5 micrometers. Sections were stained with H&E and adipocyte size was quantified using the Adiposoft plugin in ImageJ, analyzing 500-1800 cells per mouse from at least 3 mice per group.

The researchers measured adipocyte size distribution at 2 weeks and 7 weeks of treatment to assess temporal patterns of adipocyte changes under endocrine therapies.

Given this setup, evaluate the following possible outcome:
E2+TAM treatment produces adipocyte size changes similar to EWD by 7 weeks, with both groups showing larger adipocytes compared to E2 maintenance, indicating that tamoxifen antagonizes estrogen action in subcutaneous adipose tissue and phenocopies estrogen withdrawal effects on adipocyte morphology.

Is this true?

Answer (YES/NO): YES